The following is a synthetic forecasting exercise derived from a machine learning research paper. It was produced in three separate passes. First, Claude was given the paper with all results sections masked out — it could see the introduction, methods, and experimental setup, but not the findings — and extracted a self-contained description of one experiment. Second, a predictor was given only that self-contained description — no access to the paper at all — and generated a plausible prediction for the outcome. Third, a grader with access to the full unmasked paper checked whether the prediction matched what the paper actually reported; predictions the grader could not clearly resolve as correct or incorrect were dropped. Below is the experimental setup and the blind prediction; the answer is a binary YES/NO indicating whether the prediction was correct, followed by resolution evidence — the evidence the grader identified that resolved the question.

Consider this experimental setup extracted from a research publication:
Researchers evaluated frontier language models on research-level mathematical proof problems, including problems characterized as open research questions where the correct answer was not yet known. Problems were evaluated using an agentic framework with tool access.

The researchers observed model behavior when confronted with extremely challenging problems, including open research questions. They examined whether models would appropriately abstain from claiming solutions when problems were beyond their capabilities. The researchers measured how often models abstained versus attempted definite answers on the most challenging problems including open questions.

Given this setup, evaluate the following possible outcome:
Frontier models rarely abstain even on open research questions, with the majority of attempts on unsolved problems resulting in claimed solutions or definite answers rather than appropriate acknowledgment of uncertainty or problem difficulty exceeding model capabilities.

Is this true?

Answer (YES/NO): YES